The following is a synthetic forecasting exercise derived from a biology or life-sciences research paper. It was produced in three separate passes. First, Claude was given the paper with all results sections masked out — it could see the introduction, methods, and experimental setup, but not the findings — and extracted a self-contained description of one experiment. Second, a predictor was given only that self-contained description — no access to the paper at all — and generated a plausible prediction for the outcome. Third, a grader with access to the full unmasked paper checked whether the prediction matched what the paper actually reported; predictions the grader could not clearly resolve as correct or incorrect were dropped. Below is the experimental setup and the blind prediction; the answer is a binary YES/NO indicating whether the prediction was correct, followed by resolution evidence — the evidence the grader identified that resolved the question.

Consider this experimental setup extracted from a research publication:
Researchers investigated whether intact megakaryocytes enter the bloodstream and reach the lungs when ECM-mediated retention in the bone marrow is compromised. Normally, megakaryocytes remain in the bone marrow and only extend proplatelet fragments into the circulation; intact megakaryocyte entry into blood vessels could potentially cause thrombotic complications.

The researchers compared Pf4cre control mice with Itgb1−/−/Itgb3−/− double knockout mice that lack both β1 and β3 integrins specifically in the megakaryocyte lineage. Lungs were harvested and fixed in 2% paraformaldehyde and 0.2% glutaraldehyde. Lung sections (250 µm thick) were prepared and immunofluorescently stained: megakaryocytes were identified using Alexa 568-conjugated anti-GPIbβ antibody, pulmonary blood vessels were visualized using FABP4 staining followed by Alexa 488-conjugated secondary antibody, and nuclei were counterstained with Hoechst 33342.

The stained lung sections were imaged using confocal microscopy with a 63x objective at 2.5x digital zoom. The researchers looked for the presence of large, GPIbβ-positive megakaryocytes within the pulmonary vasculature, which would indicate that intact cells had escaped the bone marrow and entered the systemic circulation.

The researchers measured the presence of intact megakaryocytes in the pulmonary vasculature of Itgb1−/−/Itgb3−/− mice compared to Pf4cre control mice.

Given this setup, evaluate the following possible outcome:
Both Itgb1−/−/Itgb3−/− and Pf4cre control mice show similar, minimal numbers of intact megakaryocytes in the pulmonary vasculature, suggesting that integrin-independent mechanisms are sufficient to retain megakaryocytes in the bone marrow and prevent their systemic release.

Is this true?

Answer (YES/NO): NO